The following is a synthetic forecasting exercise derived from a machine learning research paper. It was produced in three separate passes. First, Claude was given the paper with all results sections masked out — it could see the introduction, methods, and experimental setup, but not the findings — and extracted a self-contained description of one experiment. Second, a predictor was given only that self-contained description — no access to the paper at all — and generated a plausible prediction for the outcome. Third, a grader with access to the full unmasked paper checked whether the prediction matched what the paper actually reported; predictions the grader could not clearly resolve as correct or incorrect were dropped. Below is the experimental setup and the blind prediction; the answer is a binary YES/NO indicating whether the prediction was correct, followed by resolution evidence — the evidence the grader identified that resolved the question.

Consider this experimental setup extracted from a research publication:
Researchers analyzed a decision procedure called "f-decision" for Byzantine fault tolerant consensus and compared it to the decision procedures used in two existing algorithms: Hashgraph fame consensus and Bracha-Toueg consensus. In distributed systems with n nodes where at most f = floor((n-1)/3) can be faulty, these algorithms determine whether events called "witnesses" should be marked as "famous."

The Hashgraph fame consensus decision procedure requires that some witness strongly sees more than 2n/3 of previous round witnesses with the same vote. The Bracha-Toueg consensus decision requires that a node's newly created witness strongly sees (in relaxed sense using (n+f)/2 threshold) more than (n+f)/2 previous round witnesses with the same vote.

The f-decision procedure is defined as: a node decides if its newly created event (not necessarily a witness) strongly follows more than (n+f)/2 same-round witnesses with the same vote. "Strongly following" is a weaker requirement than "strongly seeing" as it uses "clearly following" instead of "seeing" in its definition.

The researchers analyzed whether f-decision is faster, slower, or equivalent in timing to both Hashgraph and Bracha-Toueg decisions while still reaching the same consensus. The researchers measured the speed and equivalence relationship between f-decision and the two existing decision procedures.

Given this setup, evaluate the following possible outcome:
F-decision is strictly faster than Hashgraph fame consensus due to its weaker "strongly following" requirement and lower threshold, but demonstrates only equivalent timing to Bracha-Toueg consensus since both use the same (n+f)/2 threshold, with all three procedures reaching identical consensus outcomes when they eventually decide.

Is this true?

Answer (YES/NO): NO